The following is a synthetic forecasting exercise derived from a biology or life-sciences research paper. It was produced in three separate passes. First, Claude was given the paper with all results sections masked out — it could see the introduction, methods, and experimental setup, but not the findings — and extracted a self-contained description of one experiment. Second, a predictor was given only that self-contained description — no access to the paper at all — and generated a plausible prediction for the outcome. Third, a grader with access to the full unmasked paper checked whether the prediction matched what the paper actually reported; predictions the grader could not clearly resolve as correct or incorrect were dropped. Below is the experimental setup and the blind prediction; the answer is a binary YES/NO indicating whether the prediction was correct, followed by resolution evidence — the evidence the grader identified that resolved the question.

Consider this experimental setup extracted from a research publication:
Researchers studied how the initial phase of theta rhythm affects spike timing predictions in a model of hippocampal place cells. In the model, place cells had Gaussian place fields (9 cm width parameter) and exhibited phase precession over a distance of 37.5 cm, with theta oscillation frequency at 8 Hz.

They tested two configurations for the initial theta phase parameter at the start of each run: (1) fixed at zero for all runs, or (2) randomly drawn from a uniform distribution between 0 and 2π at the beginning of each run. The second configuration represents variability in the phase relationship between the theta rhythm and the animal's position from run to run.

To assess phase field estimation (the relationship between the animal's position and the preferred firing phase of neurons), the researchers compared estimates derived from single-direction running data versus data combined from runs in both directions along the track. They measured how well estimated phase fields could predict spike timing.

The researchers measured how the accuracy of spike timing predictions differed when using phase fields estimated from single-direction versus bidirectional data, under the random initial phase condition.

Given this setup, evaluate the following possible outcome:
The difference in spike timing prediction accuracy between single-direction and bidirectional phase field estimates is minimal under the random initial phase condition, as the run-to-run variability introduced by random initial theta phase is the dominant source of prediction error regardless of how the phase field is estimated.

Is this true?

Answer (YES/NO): NO